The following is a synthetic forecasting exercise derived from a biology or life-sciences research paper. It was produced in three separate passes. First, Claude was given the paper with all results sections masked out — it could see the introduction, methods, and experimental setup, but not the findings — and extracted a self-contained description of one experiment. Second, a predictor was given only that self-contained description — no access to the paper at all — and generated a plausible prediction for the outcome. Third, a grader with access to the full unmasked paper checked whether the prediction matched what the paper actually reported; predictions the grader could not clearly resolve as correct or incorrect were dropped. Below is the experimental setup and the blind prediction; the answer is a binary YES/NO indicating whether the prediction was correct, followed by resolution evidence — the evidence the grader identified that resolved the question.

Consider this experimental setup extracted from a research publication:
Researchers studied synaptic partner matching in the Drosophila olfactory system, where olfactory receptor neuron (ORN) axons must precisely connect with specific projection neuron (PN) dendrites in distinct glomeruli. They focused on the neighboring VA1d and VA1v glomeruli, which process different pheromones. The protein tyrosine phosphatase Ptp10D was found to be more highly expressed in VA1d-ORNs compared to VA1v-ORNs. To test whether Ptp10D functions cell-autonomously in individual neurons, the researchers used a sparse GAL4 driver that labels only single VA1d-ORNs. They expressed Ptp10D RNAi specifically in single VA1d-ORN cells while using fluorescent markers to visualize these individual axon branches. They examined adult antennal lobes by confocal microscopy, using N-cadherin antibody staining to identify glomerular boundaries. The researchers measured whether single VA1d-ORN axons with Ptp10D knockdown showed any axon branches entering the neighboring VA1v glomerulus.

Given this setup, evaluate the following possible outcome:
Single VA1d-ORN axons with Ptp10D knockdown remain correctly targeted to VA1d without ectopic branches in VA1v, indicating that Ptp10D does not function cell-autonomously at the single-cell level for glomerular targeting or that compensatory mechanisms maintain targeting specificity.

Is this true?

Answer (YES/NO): NO